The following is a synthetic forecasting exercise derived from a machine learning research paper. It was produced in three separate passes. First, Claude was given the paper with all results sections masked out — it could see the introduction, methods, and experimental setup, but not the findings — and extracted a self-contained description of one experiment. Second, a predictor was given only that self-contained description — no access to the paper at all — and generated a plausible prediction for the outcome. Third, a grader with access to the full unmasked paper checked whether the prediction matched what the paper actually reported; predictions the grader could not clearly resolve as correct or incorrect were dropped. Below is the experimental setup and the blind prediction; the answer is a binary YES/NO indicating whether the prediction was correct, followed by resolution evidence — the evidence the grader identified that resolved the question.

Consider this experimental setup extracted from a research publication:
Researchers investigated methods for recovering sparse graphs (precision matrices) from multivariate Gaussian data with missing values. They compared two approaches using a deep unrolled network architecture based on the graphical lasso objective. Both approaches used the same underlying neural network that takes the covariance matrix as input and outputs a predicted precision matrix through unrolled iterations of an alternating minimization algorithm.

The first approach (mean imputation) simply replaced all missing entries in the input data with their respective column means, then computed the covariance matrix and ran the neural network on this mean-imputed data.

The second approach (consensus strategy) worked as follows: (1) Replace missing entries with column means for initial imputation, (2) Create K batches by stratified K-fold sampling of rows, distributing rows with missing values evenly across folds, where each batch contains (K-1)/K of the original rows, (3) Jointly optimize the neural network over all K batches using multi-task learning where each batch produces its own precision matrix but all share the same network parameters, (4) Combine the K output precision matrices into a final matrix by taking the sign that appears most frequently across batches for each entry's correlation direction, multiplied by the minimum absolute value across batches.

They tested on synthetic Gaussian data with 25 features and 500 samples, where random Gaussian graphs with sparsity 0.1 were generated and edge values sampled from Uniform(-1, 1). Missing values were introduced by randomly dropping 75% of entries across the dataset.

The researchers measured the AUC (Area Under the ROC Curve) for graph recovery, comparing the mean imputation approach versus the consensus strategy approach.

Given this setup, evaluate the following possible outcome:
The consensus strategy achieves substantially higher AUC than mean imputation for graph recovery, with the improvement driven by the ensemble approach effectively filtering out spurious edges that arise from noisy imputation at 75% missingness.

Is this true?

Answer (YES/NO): NO